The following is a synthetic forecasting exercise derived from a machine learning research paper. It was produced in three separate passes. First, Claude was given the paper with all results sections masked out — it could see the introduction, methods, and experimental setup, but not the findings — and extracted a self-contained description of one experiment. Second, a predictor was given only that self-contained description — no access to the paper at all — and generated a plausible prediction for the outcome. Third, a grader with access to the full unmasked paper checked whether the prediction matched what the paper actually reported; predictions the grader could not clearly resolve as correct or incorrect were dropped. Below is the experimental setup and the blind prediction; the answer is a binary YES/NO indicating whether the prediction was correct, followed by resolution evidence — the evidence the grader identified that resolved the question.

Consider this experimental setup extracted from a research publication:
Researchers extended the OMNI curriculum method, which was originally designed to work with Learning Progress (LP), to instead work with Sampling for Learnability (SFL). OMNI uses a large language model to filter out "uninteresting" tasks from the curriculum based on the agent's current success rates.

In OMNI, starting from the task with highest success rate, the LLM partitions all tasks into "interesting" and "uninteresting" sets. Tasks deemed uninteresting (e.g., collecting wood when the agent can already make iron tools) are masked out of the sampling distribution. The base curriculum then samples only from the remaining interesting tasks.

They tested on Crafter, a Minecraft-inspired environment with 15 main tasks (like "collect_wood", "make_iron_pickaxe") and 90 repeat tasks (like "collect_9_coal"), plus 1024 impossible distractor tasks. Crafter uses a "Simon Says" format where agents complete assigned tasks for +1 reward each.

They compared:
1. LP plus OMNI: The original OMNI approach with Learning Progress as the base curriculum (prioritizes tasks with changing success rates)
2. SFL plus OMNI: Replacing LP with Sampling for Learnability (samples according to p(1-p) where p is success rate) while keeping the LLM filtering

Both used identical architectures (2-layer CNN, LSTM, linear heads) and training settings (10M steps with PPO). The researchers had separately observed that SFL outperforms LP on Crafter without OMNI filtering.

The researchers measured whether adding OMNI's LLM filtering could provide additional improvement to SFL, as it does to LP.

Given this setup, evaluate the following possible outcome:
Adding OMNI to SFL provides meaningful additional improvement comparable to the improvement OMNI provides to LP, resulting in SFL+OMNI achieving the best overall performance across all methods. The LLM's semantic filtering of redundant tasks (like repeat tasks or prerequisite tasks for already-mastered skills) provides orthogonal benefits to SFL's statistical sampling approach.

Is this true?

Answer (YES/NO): NO